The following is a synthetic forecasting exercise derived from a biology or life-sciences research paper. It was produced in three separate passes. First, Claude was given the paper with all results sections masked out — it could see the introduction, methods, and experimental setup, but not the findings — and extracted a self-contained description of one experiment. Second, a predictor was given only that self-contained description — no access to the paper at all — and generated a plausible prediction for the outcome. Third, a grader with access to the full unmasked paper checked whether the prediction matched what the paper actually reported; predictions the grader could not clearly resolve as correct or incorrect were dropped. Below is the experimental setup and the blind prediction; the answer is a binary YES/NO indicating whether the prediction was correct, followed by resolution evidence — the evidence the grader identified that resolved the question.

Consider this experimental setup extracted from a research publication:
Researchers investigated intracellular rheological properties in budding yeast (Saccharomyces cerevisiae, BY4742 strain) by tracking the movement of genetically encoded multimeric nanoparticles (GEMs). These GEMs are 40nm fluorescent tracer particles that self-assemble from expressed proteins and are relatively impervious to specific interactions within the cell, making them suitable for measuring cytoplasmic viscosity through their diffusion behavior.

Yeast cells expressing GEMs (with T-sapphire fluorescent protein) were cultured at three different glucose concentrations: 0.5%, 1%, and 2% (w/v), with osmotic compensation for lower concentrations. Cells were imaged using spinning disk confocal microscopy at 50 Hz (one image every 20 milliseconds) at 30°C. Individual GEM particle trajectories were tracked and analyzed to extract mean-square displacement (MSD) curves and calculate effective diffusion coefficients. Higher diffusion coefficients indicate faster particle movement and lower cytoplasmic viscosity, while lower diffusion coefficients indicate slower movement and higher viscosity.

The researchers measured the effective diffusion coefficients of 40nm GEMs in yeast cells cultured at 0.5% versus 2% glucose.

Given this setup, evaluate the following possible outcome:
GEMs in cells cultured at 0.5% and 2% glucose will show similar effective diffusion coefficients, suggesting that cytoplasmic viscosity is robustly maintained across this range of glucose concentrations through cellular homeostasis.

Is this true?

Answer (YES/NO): NO